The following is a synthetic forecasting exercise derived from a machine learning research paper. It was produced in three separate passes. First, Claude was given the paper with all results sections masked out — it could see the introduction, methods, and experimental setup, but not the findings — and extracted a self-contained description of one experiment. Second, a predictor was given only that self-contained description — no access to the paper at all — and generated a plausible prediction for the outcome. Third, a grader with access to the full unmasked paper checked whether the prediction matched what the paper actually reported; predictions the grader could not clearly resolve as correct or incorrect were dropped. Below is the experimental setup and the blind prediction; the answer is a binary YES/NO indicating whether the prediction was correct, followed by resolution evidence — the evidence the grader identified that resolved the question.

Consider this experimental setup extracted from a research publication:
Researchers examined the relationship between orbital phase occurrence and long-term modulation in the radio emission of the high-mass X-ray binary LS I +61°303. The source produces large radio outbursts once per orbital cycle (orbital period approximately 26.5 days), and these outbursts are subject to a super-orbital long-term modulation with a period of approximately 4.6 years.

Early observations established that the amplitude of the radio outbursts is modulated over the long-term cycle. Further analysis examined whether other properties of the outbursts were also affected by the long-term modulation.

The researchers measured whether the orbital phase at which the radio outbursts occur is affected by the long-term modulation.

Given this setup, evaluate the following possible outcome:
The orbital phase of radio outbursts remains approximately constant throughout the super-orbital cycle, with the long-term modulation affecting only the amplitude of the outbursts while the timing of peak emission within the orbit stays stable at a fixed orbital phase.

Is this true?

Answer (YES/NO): NO